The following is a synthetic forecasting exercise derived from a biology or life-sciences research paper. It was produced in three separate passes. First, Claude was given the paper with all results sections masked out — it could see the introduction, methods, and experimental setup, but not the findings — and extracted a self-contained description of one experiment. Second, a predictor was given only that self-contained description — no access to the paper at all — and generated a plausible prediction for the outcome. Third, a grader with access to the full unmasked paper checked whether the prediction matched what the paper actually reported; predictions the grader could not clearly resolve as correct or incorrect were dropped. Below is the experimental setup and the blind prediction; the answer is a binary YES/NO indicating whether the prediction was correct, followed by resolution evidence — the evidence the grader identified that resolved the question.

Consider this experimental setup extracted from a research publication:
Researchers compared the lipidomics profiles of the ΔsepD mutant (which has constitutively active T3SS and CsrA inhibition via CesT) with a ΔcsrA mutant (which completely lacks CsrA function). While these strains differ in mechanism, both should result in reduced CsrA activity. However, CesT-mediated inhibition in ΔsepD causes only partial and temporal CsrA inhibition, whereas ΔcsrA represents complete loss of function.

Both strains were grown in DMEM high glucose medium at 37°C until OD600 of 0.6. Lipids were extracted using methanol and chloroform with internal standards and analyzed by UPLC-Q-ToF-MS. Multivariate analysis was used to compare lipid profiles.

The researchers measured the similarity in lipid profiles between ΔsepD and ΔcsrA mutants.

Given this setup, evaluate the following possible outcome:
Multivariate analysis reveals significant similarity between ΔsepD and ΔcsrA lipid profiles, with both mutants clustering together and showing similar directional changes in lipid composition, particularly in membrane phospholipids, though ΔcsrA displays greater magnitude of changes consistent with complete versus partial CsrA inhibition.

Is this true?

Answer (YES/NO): NO